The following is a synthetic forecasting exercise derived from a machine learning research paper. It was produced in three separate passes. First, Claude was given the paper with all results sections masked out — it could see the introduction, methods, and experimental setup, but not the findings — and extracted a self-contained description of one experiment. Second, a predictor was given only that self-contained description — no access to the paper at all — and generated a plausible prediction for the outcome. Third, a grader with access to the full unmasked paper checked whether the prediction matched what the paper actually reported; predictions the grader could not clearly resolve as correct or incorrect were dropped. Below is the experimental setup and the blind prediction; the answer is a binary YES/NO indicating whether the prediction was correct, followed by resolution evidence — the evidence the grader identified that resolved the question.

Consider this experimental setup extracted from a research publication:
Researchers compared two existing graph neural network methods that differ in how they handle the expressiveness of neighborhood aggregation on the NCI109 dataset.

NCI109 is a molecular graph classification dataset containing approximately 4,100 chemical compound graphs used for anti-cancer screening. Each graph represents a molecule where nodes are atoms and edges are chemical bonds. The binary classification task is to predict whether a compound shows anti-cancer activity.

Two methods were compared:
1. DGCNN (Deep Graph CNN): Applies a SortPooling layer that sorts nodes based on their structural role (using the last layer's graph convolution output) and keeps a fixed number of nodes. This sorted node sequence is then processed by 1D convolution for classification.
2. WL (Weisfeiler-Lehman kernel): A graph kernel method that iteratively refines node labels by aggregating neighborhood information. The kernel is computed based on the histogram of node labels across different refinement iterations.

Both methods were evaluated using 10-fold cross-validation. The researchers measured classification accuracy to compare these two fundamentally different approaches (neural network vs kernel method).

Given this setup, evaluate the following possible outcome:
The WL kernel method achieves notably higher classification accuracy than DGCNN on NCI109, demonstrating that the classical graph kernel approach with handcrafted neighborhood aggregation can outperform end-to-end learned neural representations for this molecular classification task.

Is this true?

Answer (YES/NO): YES